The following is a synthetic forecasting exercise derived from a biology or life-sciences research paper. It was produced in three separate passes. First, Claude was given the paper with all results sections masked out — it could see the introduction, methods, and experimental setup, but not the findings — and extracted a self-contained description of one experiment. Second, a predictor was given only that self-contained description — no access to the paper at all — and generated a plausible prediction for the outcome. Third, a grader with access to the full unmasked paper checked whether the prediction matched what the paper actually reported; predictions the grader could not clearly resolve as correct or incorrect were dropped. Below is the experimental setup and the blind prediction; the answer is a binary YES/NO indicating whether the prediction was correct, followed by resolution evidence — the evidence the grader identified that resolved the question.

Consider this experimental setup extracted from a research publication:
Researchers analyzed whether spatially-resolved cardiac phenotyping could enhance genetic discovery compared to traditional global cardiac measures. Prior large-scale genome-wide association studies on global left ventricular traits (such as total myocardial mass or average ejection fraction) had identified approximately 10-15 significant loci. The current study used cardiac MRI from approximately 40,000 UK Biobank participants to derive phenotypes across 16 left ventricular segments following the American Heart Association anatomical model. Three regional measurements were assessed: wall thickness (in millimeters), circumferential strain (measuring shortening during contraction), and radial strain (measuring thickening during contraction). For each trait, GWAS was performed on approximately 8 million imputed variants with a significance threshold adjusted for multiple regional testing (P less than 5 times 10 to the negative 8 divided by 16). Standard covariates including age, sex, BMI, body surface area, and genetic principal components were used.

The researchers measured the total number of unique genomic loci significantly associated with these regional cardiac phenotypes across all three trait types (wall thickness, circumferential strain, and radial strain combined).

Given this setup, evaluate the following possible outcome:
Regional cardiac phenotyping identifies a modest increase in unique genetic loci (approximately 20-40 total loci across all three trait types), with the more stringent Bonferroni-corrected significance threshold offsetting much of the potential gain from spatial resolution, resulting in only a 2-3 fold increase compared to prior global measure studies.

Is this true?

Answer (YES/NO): NO